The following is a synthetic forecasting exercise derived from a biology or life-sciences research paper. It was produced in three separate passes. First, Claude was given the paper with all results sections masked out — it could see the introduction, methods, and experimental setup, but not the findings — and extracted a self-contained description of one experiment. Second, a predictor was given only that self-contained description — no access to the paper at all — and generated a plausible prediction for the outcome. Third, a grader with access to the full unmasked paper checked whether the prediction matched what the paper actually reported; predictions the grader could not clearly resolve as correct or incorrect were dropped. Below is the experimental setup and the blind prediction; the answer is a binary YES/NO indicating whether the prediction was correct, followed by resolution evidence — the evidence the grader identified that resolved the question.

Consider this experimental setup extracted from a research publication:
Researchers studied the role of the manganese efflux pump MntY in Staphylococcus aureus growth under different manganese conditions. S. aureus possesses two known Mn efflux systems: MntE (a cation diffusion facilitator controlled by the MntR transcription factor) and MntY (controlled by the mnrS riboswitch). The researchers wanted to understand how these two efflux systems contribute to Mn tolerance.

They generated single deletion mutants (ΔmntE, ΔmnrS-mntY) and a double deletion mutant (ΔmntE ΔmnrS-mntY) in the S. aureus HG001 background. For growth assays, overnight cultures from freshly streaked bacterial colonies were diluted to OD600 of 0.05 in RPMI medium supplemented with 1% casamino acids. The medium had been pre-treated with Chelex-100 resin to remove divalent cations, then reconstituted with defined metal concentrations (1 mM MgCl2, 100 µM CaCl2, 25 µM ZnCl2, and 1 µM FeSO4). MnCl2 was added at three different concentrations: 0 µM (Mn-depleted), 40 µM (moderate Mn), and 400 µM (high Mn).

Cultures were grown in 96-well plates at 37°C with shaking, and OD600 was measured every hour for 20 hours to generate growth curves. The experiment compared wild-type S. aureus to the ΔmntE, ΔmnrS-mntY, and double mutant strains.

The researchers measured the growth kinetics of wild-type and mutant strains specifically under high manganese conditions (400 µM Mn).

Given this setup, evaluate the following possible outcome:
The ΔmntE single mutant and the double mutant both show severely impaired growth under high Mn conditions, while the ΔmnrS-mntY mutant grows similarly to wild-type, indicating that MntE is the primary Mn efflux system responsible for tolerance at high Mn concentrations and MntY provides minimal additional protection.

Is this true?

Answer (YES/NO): NO